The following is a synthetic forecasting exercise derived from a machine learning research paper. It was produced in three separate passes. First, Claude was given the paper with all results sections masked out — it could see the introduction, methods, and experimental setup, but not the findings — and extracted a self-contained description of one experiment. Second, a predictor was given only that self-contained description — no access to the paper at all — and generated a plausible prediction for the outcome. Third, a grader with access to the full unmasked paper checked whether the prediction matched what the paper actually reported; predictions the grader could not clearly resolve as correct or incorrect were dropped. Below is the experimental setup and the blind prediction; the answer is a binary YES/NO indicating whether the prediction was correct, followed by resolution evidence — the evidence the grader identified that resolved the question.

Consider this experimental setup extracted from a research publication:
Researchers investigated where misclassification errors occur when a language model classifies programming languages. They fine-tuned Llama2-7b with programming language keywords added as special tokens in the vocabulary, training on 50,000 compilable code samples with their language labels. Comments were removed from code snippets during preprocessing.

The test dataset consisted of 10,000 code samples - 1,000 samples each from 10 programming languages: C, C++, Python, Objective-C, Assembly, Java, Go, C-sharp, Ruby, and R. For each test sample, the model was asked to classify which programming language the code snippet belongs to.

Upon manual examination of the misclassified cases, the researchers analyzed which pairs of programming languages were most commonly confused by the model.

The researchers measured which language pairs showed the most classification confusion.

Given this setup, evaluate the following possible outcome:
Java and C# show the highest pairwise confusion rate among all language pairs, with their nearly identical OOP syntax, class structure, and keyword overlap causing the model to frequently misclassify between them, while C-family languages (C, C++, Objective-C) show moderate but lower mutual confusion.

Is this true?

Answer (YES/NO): NO